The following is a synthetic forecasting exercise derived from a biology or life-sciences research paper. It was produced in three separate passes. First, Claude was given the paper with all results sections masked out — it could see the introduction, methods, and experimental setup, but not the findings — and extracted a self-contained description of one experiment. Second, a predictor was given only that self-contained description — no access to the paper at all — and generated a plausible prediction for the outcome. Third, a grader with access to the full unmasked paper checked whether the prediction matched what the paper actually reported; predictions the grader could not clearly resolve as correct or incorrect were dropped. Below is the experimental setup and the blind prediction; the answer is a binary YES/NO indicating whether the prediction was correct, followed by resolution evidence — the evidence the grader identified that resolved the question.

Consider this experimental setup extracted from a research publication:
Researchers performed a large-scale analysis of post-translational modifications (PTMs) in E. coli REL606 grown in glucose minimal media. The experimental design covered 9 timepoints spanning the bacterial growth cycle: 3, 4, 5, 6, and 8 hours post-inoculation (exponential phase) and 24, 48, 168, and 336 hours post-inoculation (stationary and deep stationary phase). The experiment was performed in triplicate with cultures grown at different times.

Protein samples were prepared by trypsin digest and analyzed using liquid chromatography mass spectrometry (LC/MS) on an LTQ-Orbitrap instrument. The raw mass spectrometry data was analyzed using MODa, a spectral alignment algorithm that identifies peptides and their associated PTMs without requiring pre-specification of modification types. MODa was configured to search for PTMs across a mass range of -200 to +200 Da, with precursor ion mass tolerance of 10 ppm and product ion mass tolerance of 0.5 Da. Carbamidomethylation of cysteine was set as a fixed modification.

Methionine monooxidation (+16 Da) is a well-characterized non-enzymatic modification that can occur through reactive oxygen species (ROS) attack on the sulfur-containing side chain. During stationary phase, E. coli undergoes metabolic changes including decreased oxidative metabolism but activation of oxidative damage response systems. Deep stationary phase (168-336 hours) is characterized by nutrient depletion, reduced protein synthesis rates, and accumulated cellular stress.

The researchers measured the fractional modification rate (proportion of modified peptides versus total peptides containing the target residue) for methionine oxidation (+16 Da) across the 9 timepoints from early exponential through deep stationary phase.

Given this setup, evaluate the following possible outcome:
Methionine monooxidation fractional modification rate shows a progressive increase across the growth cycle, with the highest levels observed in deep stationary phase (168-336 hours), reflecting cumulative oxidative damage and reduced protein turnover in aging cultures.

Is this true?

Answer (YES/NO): NO